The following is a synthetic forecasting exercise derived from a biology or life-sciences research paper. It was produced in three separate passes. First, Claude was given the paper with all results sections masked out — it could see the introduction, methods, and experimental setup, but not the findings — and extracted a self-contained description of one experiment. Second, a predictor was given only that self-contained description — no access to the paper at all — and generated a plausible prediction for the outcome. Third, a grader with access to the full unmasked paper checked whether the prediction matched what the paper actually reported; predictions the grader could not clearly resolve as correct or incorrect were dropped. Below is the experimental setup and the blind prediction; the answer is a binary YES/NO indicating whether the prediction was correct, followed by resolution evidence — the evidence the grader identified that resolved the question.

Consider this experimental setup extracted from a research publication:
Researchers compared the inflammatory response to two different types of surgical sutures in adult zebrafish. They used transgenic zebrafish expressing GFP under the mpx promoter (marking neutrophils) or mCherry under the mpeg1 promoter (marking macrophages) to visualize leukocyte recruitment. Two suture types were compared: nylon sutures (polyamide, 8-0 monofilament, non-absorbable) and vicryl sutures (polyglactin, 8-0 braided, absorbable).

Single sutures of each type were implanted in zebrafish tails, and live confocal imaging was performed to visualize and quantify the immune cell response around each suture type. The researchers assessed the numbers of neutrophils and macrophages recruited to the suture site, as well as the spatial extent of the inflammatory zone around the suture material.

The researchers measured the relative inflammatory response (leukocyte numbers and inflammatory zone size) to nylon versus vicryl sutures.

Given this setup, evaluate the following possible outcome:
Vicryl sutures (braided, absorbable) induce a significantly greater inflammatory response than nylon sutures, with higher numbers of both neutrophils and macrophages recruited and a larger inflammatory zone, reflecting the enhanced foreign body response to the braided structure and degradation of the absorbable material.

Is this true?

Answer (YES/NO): YES